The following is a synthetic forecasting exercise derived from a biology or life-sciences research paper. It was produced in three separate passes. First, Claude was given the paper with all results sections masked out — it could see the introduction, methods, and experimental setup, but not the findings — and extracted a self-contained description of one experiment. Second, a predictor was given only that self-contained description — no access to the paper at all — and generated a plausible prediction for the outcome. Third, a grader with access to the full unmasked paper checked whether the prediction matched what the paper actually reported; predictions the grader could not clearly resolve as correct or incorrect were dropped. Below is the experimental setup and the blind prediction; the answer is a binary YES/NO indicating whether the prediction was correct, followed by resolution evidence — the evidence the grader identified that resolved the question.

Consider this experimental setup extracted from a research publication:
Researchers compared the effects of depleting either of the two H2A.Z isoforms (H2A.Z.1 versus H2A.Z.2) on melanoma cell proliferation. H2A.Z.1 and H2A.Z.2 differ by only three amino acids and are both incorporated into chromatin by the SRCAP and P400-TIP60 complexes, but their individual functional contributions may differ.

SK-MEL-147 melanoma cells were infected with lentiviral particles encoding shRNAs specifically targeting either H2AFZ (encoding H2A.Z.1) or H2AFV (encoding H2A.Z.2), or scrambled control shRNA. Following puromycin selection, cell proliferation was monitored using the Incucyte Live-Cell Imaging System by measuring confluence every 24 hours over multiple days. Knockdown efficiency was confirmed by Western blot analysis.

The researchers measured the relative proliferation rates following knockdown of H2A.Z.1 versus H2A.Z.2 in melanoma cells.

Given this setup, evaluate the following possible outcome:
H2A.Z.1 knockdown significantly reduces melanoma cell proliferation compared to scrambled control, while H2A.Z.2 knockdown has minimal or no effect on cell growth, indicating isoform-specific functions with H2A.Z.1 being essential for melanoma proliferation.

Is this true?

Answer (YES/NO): NO